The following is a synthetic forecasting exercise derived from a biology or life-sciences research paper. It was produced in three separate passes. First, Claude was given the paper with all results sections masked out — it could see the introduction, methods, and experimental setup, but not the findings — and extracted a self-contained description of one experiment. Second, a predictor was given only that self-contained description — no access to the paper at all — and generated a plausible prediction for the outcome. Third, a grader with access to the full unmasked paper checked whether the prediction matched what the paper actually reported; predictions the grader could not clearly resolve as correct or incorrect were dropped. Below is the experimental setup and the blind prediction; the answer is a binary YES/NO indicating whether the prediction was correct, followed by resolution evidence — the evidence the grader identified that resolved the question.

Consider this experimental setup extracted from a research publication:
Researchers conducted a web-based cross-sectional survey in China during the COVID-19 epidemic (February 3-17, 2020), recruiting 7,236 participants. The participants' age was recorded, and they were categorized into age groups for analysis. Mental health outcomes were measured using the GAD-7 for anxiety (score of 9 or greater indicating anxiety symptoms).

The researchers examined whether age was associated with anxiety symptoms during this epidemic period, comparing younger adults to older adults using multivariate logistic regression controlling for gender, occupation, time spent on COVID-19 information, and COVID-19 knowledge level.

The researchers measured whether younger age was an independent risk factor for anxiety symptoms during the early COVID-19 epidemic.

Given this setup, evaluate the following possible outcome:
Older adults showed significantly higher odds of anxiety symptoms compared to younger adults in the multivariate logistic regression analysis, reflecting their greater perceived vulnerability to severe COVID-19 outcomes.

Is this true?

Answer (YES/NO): NO